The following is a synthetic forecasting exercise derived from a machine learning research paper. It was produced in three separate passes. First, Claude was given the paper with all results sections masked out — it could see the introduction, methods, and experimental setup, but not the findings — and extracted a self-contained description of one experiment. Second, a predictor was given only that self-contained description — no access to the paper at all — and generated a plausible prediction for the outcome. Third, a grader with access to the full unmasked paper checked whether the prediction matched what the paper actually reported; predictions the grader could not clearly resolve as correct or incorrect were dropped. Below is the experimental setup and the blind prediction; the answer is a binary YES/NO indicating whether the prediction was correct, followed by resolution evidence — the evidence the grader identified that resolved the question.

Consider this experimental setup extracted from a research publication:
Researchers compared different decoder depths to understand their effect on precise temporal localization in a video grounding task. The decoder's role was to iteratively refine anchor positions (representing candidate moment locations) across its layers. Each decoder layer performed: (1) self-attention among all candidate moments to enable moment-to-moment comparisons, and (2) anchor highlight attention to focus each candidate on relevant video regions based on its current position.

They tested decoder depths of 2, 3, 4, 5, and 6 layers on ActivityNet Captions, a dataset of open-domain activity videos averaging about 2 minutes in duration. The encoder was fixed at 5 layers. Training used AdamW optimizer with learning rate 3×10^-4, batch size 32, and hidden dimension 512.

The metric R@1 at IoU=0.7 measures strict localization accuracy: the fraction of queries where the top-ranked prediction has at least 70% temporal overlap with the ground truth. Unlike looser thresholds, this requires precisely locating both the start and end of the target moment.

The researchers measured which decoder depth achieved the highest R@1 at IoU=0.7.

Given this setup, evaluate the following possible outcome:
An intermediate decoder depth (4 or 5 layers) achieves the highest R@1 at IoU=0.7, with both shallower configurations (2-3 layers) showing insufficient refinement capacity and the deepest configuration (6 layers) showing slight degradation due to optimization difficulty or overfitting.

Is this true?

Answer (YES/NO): NO